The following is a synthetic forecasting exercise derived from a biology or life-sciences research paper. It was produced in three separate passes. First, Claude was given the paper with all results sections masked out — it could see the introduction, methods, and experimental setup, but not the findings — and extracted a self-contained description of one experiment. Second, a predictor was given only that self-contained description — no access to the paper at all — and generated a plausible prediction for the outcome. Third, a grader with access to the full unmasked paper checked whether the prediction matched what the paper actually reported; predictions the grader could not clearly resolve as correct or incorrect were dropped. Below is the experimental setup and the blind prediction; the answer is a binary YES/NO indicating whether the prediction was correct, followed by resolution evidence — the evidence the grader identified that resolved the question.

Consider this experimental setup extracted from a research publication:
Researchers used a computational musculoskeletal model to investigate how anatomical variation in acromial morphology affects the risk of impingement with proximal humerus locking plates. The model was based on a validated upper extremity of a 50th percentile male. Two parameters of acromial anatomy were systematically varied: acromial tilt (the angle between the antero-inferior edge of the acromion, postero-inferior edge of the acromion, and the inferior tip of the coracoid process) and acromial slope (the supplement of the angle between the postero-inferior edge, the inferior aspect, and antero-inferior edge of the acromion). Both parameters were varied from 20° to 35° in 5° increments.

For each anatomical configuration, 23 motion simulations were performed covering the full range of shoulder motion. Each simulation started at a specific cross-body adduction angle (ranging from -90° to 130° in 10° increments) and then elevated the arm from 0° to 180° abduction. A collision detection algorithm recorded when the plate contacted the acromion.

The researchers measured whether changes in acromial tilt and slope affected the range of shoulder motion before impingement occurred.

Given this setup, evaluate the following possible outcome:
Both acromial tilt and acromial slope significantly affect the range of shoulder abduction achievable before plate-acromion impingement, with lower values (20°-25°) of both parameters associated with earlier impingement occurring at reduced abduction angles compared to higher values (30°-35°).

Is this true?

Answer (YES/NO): NO